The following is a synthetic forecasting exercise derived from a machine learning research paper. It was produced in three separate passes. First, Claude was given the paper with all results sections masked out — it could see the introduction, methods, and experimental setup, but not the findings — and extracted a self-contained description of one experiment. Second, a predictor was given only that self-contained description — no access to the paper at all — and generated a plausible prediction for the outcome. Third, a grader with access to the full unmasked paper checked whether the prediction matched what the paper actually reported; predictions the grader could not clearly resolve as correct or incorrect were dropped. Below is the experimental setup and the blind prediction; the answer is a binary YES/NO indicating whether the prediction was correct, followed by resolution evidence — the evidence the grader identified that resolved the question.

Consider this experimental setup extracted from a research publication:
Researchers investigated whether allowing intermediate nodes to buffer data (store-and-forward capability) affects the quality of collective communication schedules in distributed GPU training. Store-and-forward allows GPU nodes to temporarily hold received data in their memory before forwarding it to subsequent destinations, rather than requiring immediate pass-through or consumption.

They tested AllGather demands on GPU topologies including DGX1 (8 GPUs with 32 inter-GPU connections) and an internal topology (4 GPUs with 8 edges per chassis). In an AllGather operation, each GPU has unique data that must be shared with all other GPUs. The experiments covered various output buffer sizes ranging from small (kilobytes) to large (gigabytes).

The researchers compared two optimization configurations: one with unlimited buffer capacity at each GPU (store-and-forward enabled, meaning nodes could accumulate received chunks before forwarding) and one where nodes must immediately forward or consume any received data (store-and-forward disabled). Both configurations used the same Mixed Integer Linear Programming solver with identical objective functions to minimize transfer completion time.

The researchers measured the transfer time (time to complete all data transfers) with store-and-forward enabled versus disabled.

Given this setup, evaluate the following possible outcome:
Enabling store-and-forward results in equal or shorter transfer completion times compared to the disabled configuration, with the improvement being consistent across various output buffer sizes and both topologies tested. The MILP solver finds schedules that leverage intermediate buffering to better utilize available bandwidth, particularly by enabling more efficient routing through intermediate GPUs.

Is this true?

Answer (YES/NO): NO